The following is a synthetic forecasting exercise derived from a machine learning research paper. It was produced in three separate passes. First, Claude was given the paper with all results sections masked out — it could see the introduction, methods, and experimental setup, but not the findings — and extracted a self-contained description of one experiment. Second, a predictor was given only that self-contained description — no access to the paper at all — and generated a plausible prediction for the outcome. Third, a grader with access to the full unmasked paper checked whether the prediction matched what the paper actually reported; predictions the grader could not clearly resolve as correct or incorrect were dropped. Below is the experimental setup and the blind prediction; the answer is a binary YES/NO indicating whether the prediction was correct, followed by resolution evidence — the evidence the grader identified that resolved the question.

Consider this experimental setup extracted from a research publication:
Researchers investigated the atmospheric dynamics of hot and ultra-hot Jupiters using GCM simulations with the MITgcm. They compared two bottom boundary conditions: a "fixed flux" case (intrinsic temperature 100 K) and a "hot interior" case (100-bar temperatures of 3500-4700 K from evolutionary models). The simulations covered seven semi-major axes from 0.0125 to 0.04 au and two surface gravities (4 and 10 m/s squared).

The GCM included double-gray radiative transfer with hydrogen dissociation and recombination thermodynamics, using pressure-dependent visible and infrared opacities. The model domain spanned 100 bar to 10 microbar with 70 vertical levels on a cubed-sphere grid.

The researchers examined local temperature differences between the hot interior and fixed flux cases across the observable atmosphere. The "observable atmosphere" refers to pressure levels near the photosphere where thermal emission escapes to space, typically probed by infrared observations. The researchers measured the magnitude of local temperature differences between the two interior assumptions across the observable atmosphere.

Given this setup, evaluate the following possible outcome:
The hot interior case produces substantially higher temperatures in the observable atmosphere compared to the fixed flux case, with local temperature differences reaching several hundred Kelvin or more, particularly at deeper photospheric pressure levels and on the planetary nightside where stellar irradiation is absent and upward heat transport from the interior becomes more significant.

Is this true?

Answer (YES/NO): NO